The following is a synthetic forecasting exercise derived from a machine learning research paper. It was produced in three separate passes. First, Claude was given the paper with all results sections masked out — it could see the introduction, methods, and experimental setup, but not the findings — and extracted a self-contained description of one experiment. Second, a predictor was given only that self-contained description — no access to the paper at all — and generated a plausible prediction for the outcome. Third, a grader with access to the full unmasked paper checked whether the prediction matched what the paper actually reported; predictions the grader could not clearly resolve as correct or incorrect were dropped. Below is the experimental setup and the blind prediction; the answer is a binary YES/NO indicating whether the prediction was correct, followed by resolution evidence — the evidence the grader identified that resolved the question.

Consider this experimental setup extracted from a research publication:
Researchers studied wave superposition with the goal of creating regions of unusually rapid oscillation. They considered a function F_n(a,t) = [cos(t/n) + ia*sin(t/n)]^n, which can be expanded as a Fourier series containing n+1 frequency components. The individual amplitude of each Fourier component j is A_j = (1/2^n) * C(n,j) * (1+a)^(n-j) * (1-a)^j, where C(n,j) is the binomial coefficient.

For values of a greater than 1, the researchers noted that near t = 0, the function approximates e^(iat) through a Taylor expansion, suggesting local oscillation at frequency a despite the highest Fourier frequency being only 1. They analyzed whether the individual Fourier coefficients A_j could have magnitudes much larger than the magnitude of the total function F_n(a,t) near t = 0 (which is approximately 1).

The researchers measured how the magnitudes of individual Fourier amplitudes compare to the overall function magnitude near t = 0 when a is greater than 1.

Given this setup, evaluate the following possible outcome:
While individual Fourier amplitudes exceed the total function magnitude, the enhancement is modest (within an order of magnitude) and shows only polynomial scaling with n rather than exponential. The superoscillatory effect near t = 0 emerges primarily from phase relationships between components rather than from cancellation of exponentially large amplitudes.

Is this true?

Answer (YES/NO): NO